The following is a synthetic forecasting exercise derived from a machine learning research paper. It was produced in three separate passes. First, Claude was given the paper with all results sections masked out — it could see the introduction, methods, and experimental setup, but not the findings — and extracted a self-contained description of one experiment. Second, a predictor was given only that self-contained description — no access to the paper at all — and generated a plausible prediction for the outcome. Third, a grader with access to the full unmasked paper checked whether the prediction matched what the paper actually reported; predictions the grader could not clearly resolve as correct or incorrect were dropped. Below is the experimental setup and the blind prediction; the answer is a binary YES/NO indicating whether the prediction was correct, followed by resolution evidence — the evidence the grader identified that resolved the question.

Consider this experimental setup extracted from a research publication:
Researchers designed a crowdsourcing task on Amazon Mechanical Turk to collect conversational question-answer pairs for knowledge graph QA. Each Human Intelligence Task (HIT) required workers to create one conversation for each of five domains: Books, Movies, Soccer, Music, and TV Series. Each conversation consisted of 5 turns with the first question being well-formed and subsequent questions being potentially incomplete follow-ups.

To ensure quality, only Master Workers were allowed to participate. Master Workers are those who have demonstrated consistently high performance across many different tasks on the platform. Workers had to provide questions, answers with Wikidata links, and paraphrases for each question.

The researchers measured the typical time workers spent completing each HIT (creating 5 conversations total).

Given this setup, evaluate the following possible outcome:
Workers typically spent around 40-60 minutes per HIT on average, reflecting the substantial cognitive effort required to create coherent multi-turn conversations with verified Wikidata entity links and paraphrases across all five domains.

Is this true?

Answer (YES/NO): NO